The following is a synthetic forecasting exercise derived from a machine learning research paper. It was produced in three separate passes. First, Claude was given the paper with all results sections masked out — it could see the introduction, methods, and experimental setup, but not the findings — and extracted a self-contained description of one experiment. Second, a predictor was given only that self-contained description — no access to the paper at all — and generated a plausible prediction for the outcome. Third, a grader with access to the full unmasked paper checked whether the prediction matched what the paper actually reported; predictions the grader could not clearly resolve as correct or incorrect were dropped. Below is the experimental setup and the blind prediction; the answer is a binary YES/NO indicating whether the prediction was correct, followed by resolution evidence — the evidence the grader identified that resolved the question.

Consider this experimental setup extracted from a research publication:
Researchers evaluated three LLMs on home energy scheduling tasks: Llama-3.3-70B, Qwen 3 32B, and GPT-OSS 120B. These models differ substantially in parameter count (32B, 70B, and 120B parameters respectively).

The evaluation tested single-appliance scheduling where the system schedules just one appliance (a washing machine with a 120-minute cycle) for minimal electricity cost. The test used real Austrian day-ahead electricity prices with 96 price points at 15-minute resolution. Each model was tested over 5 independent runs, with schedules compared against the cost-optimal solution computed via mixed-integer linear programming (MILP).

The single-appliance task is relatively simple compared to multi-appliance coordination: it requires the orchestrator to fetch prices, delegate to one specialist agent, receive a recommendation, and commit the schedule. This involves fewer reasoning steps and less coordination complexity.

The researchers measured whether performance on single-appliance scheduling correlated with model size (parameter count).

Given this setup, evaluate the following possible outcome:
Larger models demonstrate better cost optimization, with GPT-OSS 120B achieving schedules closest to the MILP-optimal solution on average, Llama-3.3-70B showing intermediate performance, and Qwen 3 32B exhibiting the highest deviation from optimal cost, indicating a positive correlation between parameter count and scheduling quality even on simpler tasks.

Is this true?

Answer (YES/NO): NO